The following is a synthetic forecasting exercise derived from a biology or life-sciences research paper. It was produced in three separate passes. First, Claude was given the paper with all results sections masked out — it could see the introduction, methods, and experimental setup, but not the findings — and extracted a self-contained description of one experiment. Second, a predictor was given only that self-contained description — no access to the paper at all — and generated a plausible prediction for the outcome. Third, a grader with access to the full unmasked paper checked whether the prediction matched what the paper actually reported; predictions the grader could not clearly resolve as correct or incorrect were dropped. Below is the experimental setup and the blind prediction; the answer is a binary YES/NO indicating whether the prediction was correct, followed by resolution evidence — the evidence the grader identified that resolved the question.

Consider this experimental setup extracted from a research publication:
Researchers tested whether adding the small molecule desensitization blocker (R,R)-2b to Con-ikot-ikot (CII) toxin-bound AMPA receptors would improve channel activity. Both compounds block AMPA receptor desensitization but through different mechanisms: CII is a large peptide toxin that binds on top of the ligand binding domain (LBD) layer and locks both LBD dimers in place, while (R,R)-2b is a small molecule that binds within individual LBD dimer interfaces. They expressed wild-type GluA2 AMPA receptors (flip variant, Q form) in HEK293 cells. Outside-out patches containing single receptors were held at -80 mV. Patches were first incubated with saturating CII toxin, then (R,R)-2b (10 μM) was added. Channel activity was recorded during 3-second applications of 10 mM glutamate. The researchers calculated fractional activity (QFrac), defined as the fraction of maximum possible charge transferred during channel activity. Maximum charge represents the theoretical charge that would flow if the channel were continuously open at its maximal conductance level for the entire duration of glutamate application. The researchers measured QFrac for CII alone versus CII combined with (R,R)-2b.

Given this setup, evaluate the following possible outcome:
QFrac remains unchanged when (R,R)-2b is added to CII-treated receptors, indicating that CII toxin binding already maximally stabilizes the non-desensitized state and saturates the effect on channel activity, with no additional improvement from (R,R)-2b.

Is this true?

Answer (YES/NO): NO